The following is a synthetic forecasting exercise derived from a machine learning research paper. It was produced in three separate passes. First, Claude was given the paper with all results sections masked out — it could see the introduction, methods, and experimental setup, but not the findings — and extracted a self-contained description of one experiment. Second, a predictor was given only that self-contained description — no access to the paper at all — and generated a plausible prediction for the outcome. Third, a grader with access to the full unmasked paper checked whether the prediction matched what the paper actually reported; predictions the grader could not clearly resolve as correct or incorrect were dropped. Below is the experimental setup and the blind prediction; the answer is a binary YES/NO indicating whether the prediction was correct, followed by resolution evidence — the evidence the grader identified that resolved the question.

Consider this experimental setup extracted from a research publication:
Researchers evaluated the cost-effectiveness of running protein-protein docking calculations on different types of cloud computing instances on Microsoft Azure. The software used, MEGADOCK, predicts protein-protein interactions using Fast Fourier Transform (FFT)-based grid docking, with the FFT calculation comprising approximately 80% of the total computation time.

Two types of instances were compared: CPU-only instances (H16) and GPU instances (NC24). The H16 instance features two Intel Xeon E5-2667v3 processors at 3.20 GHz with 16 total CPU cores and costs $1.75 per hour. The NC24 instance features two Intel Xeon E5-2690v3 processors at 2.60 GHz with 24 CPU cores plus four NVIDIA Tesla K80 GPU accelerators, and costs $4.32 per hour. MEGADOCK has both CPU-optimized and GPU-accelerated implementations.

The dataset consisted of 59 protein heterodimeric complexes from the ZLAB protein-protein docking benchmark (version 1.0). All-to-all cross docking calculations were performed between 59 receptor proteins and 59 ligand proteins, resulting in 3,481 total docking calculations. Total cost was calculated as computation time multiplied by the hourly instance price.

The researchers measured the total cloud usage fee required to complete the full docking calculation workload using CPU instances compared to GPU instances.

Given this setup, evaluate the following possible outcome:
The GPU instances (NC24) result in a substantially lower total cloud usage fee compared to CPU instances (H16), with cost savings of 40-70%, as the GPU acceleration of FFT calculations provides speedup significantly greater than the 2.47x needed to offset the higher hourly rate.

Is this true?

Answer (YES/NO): YES